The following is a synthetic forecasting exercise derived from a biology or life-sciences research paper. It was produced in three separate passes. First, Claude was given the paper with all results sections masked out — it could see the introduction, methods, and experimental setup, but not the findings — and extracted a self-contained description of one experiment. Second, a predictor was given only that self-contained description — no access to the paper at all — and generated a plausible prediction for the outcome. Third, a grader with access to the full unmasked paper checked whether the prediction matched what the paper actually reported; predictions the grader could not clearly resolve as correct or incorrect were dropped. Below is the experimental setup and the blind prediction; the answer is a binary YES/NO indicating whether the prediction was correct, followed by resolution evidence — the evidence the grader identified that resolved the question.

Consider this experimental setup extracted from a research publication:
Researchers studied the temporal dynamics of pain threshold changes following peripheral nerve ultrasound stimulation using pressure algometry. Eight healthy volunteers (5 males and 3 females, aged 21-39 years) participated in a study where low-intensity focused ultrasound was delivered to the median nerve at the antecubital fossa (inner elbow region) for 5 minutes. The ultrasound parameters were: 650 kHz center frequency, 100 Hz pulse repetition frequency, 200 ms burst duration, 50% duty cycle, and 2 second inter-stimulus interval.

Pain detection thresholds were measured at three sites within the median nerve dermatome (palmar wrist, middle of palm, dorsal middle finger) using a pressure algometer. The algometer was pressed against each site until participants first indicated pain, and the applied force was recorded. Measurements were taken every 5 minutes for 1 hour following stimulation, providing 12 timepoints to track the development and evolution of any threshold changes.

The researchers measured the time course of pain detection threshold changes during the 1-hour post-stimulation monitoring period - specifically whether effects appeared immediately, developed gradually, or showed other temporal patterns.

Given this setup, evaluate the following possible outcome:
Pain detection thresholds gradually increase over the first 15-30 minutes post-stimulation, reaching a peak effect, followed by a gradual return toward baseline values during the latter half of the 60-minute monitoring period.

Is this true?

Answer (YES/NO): NO